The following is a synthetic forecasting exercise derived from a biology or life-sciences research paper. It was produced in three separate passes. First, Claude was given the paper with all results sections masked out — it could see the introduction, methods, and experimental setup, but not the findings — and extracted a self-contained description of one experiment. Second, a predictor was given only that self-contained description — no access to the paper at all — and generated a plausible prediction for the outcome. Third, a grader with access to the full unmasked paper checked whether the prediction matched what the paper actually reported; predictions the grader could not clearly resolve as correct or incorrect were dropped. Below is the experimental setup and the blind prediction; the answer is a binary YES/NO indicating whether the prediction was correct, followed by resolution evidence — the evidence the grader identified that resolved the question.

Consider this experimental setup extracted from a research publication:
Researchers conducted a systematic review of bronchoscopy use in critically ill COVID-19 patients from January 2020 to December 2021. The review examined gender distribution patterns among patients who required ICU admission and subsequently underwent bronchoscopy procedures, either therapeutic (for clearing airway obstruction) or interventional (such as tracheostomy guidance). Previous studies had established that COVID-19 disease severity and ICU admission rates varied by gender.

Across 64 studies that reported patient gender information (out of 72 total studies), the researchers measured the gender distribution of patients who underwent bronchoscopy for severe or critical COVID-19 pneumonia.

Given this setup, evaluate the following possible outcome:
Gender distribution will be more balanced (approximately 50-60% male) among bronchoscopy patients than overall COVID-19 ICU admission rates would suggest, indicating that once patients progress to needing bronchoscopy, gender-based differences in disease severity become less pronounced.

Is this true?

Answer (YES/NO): NO